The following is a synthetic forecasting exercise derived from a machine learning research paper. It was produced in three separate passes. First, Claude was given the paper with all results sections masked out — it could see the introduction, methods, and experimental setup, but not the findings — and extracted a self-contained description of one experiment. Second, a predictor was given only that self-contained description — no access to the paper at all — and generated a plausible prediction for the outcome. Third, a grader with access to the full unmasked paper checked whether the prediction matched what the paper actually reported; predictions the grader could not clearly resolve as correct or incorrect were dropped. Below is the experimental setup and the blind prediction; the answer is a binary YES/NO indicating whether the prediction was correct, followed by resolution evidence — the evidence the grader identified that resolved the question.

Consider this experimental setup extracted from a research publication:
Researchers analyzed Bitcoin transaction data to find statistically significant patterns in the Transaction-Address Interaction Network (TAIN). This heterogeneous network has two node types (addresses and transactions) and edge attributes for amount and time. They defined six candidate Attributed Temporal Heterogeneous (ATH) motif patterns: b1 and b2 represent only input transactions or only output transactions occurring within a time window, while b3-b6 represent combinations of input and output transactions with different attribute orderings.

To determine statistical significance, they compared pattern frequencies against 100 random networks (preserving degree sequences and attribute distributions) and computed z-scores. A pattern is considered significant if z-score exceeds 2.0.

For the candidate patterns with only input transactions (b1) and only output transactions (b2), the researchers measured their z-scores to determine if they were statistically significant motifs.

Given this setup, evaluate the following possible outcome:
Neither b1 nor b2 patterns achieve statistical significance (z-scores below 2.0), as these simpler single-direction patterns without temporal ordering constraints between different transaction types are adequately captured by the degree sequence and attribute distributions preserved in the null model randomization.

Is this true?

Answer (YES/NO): NO